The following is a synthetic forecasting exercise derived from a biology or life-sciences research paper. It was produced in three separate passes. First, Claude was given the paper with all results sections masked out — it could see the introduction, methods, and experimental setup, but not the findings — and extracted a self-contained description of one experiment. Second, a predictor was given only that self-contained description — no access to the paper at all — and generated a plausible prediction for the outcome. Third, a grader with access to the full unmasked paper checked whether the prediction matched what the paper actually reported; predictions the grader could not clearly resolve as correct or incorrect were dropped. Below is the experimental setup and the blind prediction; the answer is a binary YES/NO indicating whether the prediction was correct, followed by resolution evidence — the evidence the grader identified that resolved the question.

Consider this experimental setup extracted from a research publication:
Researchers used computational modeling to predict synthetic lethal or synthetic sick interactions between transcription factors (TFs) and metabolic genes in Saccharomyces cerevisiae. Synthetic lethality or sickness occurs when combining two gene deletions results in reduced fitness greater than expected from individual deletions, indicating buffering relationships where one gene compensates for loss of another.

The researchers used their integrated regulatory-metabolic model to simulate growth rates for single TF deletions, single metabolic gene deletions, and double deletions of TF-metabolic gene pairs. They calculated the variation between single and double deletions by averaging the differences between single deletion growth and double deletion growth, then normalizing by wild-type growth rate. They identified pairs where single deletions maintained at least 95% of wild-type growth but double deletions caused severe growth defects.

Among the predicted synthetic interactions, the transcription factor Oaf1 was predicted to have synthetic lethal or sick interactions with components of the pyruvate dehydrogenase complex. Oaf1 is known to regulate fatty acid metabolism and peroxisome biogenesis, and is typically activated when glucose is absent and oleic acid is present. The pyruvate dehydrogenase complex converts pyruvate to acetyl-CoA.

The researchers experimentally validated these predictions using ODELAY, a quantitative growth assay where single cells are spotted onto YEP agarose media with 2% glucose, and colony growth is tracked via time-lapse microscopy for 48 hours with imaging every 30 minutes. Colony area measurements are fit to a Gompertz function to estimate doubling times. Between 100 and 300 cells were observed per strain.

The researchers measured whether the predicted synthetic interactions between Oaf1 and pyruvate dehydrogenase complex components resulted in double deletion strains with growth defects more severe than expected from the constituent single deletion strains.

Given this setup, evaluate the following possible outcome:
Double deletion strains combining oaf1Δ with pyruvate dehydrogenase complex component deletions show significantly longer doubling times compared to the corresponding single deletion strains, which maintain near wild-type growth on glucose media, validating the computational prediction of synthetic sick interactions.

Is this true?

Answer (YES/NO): YES